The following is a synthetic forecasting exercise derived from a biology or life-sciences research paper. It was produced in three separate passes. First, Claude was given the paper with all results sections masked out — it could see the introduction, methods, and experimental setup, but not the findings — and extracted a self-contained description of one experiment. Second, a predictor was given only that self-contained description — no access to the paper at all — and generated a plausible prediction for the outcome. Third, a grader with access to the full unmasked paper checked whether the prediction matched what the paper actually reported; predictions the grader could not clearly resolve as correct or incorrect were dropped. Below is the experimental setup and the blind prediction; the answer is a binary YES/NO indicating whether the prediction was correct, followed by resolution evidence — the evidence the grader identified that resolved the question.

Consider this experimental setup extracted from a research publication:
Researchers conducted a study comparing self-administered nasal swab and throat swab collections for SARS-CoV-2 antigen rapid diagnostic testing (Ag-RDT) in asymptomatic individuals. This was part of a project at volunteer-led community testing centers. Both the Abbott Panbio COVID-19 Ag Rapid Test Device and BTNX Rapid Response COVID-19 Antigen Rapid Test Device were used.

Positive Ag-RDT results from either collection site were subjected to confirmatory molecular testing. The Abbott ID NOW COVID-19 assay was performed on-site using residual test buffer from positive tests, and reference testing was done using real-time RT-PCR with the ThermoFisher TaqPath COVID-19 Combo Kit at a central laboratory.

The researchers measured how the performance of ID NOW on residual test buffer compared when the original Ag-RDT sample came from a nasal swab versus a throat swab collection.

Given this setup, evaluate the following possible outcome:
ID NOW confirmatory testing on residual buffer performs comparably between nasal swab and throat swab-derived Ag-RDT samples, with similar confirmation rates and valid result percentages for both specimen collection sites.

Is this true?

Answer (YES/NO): YES